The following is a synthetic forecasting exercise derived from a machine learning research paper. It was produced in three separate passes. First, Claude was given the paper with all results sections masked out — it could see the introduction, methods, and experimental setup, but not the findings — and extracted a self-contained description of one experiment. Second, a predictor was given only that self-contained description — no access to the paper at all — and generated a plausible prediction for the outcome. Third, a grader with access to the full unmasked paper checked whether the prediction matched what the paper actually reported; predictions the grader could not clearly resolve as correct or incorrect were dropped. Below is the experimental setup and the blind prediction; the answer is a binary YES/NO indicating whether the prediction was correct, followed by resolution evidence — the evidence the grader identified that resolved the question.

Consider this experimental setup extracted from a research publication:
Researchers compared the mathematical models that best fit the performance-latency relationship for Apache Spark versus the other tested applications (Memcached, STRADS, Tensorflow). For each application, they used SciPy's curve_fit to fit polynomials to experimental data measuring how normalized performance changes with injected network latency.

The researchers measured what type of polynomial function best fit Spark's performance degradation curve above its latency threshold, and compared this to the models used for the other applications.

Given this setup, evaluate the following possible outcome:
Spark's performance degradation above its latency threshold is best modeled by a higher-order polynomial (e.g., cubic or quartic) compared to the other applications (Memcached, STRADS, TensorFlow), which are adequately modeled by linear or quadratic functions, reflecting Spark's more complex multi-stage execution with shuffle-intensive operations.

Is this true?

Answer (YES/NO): NO